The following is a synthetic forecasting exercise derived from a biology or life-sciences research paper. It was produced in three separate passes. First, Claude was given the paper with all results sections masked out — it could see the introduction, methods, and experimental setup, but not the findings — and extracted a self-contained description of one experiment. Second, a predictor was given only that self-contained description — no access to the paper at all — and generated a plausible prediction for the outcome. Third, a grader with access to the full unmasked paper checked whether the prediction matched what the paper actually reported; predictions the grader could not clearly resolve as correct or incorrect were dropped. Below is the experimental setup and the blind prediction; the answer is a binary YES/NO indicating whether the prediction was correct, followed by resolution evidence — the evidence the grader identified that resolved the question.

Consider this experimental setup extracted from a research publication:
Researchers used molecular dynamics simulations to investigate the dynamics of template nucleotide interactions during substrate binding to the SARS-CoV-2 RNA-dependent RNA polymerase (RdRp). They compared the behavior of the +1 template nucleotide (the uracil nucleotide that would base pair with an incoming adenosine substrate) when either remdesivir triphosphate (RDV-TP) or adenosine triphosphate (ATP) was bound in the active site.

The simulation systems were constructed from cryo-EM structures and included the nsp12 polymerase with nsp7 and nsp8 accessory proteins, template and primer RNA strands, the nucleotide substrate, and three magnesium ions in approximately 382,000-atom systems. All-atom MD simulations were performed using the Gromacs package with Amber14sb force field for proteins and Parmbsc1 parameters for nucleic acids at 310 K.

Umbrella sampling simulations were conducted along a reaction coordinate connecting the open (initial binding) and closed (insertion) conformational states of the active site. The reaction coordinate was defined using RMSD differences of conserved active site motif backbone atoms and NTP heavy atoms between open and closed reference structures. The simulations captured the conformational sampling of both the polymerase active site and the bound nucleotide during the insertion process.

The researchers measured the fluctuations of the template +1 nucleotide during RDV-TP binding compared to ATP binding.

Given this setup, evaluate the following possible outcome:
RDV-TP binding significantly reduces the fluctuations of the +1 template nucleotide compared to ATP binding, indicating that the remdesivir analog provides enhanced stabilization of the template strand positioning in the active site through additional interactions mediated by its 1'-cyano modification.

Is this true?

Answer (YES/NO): NO